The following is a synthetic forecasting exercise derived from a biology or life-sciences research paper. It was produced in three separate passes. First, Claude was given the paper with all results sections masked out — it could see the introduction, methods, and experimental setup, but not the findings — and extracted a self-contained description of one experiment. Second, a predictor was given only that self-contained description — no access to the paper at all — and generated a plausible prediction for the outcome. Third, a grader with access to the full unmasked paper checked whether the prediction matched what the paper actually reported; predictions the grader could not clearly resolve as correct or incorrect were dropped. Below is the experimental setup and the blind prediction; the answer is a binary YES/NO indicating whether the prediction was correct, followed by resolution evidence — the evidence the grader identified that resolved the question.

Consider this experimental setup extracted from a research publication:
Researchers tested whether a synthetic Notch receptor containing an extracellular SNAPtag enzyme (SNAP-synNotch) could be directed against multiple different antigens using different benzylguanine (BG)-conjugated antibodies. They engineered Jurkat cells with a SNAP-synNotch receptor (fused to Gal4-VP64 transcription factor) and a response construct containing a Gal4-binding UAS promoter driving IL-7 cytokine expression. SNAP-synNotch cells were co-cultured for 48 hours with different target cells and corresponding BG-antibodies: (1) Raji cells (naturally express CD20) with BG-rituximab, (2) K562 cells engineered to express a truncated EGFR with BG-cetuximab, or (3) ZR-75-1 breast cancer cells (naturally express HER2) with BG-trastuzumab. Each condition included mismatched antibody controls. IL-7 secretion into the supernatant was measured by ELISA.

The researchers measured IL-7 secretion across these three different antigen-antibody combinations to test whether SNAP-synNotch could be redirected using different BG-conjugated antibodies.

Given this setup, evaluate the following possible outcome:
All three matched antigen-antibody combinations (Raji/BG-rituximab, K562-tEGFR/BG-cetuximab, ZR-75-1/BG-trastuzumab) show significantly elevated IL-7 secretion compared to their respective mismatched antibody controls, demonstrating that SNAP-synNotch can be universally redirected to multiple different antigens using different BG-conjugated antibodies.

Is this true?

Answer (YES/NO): YES